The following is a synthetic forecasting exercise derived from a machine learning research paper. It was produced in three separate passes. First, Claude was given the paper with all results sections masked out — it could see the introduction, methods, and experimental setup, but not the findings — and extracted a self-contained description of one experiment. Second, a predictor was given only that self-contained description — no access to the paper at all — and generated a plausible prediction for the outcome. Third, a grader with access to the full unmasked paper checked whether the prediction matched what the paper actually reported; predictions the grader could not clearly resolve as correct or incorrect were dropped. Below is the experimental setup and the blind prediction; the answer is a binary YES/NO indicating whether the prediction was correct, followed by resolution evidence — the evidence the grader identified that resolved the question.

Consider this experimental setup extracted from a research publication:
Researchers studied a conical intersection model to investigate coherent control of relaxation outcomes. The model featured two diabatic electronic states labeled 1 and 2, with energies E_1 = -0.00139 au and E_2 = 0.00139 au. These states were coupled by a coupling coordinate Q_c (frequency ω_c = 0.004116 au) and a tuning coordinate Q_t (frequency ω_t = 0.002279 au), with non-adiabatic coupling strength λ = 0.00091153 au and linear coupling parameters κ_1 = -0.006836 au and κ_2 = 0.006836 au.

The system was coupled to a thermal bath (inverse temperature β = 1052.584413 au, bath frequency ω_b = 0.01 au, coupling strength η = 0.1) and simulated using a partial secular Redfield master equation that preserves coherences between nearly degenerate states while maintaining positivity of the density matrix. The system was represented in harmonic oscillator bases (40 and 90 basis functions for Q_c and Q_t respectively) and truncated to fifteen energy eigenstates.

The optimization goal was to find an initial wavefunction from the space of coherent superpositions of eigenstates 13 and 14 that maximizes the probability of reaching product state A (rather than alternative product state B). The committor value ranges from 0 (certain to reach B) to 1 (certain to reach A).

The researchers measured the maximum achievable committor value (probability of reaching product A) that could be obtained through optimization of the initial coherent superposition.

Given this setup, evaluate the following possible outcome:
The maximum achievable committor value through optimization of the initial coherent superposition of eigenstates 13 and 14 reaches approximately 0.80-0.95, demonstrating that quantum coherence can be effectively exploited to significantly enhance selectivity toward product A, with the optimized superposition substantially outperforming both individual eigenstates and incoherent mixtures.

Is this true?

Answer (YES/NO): NO